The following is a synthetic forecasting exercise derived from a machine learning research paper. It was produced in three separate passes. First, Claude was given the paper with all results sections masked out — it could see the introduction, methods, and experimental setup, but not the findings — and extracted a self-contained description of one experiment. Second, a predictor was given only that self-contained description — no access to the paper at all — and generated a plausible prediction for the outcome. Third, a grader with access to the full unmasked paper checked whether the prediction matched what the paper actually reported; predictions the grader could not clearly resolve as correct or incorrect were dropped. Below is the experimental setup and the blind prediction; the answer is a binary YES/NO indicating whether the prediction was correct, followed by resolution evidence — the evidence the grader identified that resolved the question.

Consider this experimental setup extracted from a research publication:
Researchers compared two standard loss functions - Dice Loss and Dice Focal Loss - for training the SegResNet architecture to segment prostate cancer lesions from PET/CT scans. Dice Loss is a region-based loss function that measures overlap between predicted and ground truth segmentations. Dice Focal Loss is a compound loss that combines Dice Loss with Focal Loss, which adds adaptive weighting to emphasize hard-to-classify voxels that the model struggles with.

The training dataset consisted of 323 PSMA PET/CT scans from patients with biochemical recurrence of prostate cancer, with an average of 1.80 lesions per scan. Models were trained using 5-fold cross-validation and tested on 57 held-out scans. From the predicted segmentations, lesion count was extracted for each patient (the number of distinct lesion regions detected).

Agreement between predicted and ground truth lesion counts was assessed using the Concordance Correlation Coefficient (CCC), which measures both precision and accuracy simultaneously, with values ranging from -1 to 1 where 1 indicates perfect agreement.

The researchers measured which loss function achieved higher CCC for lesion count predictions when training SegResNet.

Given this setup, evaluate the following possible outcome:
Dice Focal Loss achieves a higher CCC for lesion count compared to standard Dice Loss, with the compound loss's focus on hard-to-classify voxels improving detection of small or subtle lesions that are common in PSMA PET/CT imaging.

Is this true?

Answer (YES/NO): NO